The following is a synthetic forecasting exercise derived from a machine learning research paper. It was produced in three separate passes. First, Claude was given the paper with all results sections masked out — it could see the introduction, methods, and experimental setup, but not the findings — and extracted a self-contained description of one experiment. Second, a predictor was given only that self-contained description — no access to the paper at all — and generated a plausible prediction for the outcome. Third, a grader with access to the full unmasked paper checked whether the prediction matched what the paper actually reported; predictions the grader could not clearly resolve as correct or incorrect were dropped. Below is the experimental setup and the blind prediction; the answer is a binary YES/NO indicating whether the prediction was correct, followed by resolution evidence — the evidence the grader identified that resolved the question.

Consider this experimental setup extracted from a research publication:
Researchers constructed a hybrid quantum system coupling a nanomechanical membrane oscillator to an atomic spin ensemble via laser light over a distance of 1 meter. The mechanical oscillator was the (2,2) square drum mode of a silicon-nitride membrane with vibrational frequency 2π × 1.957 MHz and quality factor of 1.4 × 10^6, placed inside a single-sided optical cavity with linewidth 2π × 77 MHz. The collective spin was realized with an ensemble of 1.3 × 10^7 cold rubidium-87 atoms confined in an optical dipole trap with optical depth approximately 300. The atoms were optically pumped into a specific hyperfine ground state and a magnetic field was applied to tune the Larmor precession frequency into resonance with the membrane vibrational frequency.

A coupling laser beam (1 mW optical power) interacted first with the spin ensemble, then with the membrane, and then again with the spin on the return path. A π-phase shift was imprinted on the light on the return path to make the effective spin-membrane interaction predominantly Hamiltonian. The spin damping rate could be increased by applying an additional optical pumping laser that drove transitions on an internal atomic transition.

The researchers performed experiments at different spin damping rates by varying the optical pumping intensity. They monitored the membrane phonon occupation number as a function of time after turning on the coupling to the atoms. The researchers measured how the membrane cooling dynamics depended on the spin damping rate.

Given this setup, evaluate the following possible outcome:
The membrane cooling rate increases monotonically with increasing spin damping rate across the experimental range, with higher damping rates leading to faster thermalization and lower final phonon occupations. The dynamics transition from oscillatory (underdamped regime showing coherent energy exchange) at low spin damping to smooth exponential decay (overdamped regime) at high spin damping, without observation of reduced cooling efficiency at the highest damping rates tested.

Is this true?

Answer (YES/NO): NO